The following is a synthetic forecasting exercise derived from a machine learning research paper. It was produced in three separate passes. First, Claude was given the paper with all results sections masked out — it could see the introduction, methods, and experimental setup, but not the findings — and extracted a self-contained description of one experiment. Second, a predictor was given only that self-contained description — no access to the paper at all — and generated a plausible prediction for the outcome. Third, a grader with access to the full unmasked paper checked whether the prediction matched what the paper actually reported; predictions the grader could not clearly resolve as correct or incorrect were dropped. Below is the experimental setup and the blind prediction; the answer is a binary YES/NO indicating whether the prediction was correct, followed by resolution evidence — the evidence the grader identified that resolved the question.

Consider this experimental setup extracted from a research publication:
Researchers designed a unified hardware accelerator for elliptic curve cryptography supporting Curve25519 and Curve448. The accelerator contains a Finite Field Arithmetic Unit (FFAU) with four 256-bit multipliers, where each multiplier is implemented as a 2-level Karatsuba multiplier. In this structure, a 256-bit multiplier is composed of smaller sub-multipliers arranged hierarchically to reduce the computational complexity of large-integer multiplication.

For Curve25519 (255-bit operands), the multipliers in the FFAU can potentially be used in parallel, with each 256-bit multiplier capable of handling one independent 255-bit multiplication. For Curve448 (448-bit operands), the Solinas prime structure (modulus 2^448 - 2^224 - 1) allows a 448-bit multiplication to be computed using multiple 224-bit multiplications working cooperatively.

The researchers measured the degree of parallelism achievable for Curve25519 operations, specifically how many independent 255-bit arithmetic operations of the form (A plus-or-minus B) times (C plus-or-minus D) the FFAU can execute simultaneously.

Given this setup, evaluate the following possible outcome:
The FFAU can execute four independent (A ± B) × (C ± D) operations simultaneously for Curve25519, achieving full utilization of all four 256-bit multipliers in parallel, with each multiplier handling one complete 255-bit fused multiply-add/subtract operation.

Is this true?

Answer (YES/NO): YES